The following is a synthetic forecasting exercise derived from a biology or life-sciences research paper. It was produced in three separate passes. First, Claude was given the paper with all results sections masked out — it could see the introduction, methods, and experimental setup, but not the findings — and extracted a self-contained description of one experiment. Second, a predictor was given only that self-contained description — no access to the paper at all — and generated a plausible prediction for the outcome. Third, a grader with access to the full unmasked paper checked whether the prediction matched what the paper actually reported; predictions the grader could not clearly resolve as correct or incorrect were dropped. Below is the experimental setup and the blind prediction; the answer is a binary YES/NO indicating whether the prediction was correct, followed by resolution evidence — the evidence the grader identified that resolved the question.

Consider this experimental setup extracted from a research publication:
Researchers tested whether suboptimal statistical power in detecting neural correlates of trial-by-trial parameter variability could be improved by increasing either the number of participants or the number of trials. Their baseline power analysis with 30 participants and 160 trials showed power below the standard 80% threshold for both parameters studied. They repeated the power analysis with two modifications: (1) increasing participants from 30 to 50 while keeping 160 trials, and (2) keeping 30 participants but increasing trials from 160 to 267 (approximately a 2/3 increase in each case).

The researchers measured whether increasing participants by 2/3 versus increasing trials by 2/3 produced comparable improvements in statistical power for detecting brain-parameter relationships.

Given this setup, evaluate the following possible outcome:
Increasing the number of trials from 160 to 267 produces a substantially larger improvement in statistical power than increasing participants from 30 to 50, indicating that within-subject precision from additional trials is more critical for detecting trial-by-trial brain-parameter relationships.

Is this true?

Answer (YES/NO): NO